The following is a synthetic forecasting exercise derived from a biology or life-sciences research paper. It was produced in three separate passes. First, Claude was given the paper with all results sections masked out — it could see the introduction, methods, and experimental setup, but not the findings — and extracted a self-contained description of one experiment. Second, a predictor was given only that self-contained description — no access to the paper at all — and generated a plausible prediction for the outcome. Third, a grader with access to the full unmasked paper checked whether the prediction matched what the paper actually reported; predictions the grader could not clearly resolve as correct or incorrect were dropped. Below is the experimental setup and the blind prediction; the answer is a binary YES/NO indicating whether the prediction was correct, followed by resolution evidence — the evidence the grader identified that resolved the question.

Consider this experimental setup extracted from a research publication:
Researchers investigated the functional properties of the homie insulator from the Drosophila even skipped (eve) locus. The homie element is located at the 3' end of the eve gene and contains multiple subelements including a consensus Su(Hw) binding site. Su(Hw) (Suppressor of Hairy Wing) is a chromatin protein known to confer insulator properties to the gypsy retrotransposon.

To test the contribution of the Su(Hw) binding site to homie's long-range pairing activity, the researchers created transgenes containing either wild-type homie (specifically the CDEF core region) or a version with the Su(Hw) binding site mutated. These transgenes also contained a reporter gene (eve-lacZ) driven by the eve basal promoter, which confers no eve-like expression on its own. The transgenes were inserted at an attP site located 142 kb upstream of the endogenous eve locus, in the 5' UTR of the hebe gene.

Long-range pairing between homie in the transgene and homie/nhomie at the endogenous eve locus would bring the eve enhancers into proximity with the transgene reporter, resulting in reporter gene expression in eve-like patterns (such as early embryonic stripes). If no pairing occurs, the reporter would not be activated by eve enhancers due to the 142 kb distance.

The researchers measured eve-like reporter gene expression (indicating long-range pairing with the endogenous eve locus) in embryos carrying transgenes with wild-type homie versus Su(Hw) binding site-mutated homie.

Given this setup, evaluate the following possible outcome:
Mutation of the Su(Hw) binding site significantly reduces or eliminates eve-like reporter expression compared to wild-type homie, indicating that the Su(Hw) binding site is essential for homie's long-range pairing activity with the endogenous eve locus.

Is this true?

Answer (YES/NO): NO